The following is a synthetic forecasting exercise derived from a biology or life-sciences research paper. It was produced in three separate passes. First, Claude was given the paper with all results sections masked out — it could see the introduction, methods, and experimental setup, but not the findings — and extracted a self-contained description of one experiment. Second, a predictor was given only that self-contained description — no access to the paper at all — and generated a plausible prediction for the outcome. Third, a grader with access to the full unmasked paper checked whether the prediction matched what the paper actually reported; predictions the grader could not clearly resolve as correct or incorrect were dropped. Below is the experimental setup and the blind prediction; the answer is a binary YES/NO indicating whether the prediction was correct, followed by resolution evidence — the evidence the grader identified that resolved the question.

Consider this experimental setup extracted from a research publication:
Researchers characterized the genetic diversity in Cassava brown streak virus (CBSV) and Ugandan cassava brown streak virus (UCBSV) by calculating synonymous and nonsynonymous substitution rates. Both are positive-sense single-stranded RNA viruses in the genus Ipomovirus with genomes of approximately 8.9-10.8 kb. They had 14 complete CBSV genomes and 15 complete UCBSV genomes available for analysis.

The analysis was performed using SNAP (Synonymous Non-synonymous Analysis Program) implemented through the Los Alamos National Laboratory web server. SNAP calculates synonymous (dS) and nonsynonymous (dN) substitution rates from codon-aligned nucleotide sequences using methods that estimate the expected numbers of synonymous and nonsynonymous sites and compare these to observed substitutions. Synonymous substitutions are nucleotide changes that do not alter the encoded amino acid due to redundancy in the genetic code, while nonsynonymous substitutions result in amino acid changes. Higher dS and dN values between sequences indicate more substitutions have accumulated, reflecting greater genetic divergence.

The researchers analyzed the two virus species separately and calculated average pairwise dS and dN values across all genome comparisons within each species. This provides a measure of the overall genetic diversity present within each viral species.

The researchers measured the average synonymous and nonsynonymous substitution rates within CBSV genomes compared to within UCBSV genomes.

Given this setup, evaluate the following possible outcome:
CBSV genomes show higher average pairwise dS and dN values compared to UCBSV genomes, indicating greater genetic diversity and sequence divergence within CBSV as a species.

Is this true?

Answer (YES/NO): YES